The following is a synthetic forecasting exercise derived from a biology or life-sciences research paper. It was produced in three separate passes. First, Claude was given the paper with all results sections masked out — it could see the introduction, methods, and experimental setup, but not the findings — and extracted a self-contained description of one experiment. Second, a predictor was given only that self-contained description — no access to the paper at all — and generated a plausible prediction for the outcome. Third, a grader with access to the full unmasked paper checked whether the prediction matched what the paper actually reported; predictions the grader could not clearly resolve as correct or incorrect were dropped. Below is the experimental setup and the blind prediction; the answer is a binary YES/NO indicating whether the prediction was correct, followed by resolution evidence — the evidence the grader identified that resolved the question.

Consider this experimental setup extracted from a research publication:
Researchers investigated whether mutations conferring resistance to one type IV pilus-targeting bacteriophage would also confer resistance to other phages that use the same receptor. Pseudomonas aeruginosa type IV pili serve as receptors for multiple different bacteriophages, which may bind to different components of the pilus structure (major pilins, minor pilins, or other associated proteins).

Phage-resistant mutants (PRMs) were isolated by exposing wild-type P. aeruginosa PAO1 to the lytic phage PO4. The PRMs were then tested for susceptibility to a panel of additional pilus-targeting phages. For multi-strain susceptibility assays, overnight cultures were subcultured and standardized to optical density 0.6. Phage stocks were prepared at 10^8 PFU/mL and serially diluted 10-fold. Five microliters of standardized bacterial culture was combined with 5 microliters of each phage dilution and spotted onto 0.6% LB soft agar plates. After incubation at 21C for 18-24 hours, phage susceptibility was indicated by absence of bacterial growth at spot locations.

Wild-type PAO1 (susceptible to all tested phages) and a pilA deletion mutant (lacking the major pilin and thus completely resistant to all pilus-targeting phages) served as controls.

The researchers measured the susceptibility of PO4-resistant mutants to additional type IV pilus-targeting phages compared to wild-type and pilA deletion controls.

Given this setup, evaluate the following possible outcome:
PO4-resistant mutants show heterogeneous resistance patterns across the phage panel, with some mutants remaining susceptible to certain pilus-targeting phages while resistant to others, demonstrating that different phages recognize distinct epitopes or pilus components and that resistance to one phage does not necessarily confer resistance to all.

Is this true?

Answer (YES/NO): NO